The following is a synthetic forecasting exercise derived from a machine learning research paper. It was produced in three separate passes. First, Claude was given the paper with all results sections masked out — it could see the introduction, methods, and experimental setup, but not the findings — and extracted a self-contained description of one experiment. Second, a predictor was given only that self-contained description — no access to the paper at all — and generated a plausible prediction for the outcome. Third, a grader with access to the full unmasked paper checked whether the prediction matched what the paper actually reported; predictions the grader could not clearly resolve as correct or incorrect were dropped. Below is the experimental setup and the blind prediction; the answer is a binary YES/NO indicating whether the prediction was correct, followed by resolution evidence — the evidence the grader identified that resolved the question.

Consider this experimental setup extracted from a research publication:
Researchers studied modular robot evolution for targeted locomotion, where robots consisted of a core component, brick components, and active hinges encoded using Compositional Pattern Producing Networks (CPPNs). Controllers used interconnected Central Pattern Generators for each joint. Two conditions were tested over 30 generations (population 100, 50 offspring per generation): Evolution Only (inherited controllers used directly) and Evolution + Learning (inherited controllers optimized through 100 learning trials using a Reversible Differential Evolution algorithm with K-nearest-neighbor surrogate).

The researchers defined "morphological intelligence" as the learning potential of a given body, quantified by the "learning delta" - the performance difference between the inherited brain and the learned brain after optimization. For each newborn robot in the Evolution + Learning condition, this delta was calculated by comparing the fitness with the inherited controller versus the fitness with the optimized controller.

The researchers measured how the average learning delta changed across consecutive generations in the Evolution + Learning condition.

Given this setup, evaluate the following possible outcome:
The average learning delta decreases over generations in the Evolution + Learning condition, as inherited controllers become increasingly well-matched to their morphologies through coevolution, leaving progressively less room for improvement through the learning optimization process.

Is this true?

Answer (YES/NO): NO